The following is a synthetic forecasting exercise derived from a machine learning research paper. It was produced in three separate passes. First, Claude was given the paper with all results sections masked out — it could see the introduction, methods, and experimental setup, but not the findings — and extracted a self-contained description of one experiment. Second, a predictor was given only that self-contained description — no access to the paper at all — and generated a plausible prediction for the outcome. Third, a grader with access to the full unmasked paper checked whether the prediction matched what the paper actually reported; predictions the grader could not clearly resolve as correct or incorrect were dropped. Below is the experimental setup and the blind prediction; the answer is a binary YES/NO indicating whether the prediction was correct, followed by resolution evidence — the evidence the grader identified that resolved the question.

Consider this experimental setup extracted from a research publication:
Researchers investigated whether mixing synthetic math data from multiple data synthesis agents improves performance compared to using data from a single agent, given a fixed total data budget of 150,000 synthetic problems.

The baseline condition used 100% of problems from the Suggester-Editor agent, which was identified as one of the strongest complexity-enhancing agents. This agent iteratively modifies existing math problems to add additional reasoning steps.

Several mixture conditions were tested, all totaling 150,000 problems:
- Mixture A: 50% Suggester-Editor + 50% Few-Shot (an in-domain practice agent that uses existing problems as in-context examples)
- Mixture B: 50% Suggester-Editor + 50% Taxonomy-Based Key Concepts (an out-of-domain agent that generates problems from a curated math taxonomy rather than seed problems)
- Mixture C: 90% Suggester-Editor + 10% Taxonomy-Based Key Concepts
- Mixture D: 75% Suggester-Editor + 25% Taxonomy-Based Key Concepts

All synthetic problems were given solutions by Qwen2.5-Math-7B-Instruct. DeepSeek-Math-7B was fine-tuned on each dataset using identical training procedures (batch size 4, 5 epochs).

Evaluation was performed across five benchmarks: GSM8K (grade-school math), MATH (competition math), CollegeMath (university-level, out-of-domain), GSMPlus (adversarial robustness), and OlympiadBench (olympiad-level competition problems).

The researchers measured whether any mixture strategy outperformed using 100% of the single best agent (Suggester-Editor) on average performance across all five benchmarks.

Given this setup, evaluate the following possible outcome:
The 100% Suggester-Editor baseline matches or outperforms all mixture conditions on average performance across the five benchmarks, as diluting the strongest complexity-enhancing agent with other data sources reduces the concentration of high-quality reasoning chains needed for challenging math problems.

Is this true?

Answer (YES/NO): NO